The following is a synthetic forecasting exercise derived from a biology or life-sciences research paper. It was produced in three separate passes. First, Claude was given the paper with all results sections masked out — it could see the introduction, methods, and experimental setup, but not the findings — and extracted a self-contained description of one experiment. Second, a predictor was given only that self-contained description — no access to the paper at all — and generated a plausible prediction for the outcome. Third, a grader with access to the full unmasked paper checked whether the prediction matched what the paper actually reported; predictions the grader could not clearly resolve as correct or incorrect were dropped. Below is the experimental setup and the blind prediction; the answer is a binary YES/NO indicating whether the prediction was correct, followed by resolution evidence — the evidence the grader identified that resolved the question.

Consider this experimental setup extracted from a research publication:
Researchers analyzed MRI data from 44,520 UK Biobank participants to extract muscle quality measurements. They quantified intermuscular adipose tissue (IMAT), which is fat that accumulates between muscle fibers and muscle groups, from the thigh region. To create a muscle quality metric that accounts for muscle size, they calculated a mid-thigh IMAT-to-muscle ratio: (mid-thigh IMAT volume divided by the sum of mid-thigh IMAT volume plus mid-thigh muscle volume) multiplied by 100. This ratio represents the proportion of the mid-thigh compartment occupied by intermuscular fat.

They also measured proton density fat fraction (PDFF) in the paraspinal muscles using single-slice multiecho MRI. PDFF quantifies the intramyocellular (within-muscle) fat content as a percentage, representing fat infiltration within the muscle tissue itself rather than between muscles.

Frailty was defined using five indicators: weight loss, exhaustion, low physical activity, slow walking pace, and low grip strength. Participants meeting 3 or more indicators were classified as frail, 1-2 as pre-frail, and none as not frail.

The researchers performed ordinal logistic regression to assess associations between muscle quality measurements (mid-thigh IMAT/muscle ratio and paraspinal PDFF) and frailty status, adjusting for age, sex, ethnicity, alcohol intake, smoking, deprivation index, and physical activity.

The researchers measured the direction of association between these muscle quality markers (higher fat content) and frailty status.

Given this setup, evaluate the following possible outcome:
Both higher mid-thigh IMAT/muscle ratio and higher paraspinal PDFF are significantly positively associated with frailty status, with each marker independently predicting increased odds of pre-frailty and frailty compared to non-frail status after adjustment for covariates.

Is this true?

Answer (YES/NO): YES